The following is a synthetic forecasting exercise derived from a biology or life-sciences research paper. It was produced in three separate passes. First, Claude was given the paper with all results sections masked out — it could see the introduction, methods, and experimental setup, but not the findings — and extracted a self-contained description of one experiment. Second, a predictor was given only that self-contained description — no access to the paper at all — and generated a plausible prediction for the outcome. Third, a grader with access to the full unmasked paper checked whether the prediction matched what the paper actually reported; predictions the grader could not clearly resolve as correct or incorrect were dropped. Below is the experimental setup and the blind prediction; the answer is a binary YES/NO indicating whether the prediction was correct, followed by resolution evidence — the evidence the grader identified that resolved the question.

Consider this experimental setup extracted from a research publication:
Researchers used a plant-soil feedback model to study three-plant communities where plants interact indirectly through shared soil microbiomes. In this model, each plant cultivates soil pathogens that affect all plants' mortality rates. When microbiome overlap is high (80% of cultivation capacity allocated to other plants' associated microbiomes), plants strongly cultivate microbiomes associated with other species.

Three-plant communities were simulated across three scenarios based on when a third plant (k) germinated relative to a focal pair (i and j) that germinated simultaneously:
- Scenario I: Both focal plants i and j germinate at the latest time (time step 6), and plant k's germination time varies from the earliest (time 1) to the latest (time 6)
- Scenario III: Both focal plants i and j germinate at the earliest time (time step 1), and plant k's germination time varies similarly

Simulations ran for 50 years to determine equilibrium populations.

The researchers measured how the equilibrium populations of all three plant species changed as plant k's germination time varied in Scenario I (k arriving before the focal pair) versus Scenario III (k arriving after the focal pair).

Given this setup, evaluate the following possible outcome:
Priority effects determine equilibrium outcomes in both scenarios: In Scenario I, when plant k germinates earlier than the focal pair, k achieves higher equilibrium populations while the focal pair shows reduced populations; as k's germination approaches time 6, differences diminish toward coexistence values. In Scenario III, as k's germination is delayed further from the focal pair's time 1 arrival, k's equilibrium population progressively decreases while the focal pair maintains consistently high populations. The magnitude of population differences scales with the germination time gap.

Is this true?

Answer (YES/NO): YES